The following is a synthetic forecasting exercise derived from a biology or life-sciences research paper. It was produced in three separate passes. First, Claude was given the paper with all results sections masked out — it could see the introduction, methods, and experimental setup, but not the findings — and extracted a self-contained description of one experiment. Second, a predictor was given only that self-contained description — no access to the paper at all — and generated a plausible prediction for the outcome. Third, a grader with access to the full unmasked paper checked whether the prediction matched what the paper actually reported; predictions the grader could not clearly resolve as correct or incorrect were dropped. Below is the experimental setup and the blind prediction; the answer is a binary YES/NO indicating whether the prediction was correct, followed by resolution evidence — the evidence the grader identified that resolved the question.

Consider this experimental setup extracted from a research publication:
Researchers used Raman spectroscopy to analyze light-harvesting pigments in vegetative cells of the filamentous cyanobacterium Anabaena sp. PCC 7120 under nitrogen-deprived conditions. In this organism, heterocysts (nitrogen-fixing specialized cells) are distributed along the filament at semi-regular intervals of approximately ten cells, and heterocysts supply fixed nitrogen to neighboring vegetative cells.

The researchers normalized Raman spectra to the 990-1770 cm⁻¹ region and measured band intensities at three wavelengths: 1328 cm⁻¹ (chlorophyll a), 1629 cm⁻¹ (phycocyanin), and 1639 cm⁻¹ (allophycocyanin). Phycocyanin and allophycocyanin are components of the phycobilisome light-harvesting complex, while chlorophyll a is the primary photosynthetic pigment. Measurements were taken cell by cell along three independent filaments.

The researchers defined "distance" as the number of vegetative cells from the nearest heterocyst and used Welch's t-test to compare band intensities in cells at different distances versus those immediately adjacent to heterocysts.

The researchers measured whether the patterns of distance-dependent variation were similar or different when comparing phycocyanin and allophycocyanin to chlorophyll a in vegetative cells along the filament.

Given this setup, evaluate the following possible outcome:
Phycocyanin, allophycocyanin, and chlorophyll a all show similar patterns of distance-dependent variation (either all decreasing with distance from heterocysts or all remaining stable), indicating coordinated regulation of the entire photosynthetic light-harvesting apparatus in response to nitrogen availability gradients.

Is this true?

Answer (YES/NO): NO